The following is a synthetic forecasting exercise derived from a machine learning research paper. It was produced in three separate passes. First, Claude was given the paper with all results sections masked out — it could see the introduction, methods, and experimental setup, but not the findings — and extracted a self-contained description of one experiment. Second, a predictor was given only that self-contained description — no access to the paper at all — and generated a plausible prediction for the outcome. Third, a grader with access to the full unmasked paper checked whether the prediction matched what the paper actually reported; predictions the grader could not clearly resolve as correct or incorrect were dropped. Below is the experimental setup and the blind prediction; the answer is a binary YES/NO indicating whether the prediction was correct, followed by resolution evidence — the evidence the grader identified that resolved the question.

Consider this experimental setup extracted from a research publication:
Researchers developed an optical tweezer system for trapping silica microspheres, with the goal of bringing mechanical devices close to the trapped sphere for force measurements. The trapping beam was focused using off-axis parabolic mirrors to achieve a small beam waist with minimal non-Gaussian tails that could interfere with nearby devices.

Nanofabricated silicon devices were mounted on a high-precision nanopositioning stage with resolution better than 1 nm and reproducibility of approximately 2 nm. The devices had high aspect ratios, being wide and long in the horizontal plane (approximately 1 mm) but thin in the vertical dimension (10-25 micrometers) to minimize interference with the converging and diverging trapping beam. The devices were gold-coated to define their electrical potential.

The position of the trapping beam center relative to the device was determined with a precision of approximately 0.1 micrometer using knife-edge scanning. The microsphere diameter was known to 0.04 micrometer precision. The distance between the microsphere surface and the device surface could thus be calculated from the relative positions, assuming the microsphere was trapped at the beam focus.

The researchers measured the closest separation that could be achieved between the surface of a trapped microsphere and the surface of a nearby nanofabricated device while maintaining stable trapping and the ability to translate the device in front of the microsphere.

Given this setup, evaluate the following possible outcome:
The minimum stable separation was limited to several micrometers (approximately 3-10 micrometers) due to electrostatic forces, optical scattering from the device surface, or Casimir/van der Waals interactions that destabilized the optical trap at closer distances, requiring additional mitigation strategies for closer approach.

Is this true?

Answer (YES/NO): NO